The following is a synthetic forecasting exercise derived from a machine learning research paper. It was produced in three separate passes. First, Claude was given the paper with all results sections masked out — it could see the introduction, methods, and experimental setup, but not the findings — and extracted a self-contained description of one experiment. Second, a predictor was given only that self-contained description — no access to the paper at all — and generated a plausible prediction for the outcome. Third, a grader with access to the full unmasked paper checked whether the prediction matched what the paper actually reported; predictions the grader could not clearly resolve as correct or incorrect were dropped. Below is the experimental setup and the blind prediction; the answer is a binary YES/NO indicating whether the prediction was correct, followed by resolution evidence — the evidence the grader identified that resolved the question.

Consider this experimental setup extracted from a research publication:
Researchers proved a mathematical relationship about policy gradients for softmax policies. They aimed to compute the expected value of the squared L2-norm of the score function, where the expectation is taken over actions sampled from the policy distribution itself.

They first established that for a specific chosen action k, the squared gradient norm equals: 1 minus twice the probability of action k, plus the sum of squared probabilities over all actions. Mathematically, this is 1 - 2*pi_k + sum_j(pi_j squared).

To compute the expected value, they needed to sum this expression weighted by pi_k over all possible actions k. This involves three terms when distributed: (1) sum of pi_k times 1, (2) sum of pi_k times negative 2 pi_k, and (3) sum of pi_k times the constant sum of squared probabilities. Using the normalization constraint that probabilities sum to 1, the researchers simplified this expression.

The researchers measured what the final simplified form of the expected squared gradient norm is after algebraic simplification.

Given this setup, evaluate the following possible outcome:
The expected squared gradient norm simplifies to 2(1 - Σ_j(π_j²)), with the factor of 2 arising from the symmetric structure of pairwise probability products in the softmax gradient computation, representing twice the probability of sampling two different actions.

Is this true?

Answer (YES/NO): NO